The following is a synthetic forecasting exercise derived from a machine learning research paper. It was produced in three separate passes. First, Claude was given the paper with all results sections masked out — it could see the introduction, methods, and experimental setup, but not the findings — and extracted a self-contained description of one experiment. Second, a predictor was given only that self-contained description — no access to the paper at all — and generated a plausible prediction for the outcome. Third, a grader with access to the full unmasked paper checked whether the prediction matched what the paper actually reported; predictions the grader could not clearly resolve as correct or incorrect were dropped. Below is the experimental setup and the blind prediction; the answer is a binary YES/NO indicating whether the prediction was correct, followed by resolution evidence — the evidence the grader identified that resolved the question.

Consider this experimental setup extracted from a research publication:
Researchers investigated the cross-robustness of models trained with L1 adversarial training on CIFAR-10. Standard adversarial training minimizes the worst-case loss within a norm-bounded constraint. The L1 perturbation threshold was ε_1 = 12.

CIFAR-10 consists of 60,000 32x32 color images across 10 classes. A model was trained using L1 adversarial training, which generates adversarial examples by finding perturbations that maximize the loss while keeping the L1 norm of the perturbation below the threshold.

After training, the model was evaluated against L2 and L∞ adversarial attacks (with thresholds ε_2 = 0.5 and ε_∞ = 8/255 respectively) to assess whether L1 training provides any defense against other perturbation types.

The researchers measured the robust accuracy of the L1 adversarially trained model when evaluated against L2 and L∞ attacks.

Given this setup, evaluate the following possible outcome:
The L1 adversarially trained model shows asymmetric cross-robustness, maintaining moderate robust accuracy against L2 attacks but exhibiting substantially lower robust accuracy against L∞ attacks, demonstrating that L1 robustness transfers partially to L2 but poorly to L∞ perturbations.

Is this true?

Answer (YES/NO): NO